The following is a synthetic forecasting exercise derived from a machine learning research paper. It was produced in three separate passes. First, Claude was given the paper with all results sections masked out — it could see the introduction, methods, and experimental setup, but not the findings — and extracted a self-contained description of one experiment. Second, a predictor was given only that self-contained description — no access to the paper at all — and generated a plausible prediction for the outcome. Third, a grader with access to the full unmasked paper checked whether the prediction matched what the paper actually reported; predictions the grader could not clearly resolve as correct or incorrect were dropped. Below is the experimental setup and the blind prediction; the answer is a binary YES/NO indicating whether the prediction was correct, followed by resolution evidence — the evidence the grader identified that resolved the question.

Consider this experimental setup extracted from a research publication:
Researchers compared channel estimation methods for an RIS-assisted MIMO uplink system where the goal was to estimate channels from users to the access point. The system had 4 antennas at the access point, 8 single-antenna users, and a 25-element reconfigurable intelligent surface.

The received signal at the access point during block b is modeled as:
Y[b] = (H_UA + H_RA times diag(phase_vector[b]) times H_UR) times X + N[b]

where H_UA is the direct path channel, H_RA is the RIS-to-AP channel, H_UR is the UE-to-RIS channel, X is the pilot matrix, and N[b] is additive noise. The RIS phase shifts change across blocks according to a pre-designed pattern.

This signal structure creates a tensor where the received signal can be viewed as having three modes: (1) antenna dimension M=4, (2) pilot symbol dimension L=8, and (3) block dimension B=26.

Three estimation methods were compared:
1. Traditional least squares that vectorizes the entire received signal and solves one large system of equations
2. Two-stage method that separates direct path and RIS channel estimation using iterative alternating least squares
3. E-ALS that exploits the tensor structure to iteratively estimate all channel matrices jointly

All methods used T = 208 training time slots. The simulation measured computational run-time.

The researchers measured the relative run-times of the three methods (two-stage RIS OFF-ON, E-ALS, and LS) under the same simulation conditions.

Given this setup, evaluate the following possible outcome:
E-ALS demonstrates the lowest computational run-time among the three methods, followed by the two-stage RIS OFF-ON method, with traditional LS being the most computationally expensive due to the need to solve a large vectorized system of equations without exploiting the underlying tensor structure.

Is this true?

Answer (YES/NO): NO